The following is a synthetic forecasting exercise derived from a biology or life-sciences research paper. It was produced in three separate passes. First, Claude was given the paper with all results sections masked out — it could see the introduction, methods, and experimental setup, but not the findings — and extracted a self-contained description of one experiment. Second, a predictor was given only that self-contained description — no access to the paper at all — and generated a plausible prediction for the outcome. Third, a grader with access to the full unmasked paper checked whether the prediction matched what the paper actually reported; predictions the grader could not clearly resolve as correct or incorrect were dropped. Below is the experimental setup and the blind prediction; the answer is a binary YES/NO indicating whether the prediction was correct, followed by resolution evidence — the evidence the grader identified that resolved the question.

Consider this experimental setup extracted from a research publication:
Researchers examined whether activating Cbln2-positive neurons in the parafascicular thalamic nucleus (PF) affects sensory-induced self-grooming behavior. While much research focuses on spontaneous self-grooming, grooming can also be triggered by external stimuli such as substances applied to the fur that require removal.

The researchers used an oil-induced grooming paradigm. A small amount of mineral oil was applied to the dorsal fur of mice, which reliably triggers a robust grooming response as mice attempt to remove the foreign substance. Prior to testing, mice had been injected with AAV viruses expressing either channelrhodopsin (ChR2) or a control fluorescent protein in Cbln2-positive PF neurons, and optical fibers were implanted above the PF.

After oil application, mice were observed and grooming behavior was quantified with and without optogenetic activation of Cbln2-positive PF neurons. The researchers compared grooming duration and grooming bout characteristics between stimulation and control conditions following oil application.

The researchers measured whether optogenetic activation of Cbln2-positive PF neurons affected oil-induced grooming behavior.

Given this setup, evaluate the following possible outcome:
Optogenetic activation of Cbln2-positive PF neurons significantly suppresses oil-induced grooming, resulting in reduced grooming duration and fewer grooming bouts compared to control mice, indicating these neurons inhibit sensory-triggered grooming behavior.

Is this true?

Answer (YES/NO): NO